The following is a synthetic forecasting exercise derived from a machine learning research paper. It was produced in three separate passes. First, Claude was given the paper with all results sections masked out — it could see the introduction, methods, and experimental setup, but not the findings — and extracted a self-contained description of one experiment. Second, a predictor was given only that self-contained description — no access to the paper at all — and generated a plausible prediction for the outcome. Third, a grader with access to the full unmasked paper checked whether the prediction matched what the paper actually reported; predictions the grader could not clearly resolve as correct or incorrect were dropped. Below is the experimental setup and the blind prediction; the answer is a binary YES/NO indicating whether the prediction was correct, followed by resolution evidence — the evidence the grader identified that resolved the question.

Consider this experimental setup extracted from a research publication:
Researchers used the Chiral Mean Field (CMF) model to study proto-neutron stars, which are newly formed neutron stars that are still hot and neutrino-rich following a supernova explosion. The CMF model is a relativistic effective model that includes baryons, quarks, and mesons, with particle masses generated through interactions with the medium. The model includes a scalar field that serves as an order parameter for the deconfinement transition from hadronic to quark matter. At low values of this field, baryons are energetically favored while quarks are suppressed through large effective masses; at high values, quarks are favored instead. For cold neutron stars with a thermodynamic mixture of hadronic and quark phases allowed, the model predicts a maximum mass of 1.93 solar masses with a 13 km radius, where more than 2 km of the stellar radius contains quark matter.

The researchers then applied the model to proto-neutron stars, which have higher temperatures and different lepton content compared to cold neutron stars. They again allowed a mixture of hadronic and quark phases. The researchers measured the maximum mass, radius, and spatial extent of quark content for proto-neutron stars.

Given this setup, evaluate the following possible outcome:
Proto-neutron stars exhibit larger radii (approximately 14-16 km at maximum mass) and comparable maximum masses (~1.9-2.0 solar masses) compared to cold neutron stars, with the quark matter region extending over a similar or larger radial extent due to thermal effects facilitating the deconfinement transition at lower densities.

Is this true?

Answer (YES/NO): NO